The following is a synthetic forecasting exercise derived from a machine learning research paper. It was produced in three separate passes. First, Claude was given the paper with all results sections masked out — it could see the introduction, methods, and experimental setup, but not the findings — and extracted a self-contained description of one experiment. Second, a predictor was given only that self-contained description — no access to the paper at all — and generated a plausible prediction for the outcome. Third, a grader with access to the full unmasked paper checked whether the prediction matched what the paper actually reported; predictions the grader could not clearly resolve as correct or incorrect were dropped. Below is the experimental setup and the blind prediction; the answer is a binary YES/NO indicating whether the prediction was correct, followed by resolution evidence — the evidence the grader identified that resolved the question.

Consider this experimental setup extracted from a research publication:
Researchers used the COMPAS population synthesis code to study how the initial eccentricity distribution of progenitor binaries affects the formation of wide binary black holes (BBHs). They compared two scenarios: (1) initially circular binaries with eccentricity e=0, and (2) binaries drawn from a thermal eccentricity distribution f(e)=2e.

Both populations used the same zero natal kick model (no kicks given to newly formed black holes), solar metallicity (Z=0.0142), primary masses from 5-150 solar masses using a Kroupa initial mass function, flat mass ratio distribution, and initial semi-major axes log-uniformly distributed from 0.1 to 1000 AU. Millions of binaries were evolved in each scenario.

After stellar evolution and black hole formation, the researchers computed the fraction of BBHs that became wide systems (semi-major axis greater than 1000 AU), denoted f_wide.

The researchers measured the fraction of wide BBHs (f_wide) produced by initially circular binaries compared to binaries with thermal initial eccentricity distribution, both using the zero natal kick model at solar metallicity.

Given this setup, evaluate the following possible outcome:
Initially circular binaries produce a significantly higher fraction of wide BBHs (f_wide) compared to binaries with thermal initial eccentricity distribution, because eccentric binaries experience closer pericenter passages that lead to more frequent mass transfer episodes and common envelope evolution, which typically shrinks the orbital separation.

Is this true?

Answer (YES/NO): NO